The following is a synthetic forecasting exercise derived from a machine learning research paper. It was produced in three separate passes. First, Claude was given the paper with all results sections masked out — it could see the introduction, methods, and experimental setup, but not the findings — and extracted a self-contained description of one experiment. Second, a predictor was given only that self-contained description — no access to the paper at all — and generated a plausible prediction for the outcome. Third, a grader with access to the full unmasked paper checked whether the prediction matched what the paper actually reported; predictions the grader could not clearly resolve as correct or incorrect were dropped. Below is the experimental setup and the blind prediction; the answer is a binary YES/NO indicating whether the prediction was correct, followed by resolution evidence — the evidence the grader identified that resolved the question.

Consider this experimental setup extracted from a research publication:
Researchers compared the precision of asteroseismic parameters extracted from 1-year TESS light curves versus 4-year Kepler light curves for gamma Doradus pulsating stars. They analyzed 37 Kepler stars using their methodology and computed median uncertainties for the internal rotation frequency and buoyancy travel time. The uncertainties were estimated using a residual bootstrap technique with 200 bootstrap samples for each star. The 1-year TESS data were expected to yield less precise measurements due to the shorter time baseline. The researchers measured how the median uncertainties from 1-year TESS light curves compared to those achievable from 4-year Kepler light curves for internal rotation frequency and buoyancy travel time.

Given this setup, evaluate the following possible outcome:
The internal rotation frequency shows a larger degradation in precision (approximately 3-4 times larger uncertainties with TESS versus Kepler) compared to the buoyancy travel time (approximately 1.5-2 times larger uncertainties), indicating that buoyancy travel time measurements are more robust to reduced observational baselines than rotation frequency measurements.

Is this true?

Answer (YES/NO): NO